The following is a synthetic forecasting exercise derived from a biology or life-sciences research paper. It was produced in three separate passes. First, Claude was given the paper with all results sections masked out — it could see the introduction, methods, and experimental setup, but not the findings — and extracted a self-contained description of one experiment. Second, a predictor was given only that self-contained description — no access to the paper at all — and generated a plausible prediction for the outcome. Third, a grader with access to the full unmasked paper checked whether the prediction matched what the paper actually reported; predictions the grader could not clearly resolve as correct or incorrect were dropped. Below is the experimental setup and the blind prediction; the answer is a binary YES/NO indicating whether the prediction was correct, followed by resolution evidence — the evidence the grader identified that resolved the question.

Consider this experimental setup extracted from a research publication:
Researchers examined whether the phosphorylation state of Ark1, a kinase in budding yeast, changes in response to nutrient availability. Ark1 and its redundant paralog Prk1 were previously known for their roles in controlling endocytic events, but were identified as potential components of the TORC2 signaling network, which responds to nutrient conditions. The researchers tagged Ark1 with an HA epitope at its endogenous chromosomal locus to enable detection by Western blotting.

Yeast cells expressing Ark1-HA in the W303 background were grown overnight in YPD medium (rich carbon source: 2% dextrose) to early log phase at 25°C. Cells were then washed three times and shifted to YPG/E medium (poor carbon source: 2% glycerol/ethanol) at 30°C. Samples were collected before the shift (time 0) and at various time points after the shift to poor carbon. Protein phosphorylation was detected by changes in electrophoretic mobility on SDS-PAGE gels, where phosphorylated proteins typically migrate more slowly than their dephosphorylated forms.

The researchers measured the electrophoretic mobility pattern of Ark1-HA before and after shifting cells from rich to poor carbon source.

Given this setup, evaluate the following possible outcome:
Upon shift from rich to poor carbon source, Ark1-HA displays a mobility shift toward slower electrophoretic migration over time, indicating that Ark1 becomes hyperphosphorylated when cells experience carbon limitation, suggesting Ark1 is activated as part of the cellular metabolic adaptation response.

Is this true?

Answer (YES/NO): YES